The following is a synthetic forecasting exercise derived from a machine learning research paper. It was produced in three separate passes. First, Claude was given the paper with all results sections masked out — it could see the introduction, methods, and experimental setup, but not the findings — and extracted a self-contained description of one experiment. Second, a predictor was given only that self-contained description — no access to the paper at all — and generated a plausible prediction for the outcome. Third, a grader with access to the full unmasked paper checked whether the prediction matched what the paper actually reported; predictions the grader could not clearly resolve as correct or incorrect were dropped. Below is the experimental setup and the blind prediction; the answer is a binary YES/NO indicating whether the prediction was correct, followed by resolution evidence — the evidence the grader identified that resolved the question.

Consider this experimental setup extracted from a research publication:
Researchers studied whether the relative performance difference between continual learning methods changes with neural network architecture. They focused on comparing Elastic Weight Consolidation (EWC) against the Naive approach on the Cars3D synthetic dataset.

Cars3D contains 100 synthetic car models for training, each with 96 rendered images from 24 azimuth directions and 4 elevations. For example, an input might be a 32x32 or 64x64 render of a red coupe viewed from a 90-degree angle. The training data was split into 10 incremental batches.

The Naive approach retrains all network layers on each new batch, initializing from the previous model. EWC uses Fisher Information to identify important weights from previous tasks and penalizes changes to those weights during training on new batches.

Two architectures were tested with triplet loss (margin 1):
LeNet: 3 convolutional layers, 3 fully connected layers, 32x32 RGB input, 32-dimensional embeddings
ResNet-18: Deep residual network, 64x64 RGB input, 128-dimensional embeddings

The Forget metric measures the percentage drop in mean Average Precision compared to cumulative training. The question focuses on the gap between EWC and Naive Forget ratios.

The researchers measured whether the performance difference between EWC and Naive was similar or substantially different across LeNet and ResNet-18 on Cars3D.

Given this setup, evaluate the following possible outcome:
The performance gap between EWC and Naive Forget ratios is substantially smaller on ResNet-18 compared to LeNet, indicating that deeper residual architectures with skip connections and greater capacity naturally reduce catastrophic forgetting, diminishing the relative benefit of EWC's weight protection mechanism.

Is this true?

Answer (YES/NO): NO